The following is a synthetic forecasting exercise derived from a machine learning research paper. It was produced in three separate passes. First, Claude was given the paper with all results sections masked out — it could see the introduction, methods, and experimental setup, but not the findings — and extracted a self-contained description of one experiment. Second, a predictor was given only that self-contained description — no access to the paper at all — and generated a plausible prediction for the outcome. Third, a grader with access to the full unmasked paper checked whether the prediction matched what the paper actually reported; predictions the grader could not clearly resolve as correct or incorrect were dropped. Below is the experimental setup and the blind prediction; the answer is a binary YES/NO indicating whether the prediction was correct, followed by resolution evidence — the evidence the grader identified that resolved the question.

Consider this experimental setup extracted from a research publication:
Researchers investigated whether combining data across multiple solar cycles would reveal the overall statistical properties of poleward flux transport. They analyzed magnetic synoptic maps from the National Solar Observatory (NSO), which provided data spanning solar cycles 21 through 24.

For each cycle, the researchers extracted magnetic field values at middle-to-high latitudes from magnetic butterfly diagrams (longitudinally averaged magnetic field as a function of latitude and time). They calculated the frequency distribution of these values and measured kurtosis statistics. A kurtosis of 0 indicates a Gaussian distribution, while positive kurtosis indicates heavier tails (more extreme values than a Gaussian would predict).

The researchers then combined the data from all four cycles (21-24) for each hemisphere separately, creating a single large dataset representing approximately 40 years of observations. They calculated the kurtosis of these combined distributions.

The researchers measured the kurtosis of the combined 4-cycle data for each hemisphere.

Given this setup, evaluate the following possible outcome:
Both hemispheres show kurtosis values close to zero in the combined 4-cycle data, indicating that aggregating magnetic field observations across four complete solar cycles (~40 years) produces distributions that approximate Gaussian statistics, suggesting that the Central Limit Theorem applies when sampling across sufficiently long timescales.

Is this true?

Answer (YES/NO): NO